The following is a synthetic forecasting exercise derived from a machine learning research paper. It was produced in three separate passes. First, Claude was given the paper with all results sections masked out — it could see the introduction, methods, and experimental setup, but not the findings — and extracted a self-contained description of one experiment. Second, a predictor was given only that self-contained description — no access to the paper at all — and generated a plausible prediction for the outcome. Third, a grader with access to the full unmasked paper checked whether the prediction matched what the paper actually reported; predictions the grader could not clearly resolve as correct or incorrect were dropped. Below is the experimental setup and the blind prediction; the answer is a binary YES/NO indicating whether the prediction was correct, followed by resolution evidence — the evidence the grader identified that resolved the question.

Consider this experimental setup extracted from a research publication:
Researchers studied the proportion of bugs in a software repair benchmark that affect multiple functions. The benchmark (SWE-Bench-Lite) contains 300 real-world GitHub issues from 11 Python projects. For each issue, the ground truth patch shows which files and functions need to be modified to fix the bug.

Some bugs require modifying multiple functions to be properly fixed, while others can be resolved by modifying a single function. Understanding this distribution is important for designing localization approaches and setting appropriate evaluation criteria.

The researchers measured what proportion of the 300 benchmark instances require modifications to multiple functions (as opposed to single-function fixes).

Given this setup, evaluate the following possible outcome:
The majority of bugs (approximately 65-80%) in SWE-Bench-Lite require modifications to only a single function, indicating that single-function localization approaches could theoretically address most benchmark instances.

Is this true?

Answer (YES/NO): NO